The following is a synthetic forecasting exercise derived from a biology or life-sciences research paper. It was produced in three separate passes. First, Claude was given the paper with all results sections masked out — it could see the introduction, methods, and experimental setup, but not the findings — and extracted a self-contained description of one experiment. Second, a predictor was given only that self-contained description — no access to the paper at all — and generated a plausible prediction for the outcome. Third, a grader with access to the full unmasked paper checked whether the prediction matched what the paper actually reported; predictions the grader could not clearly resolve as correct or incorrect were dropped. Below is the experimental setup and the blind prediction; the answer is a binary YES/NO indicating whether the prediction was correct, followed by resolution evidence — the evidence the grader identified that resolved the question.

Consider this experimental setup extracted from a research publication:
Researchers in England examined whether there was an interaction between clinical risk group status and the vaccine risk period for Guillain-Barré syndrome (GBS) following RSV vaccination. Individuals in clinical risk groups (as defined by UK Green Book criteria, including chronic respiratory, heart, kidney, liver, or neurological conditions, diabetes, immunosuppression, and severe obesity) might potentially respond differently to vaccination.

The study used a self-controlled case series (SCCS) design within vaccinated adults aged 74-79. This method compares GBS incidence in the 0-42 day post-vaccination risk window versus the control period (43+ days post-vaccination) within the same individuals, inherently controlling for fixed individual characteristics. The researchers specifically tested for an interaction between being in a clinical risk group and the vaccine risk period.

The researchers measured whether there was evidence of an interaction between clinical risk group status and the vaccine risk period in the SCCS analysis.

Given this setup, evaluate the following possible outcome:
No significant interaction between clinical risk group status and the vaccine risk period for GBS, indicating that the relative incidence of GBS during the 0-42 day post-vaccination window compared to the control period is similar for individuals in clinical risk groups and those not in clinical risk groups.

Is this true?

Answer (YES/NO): YES